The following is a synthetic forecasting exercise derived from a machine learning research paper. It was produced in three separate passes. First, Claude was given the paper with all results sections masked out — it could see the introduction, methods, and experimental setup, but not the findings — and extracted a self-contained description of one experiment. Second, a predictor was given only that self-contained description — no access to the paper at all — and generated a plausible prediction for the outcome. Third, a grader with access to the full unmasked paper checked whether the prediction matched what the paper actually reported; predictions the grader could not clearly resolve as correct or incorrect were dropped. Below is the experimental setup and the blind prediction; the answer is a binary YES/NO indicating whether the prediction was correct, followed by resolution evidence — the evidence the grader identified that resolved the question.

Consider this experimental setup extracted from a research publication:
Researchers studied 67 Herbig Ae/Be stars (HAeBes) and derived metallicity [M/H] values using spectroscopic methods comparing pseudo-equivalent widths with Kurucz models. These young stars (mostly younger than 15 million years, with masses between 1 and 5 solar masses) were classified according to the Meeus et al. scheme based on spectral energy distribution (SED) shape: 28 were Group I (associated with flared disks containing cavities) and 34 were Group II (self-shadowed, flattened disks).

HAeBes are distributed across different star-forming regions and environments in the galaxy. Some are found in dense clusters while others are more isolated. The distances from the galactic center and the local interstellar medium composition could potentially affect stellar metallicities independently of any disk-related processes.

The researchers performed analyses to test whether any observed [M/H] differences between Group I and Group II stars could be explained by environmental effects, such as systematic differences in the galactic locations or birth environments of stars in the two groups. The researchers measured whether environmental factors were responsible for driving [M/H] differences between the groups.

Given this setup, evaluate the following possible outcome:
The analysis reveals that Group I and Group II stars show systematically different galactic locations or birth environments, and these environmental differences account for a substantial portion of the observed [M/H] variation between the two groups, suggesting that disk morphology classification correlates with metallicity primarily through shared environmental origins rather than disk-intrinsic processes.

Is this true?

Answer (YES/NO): NO